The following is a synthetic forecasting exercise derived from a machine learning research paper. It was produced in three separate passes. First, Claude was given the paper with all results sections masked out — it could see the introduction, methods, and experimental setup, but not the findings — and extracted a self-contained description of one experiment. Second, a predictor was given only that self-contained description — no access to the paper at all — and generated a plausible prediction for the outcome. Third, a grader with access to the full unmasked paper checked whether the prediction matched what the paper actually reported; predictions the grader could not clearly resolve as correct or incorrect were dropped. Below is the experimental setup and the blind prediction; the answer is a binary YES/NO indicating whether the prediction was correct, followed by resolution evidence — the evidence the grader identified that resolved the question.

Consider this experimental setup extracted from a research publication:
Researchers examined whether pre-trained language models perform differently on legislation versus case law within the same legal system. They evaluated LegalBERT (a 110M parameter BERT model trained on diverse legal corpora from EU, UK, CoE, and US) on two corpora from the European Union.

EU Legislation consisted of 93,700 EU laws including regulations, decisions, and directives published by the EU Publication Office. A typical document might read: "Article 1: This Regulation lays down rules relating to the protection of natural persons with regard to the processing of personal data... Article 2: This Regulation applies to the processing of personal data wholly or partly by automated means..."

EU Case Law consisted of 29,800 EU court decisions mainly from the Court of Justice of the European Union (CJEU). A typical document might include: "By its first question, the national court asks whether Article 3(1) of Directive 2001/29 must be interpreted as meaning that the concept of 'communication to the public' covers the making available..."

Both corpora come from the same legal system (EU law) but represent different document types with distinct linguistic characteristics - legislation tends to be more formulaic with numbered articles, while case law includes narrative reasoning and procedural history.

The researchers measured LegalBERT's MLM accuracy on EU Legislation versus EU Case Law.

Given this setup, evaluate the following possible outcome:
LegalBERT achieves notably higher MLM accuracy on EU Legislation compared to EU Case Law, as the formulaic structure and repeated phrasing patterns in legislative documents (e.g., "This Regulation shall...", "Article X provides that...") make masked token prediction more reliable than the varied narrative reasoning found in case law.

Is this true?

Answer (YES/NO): NO